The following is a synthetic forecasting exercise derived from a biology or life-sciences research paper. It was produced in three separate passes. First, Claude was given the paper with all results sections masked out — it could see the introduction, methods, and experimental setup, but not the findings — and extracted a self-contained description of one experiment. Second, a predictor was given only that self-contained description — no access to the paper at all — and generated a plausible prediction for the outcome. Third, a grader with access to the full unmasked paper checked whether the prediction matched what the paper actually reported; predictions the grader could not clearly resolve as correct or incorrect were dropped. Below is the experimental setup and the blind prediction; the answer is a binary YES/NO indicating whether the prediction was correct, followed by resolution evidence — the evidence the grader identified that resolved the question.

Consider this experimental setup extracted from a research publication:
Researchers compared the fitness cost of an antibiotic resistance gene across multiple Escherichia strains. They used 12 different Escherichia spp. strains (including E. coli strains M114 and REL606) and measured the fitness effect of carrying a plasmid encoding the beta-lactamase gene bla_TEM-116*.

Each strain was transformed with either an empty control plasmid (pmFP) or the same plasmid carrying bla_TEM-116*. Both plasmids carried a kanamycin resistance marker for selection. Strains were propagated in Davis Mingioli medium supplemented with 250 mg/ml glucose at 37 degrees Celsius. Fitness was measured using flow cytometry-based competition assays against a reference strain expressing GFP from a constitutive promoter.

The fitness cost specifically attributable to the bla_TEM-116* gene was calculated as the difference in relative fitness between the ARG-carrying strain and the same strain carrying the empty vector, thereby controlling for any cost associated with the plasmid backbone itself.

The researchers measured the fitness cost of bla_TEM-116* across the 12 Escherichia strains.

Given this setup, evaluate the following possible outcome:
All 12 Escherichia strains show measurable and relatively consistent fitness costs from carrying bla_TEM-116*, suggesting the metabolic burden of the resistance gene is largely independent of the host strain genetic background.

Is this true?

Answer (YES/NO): NO